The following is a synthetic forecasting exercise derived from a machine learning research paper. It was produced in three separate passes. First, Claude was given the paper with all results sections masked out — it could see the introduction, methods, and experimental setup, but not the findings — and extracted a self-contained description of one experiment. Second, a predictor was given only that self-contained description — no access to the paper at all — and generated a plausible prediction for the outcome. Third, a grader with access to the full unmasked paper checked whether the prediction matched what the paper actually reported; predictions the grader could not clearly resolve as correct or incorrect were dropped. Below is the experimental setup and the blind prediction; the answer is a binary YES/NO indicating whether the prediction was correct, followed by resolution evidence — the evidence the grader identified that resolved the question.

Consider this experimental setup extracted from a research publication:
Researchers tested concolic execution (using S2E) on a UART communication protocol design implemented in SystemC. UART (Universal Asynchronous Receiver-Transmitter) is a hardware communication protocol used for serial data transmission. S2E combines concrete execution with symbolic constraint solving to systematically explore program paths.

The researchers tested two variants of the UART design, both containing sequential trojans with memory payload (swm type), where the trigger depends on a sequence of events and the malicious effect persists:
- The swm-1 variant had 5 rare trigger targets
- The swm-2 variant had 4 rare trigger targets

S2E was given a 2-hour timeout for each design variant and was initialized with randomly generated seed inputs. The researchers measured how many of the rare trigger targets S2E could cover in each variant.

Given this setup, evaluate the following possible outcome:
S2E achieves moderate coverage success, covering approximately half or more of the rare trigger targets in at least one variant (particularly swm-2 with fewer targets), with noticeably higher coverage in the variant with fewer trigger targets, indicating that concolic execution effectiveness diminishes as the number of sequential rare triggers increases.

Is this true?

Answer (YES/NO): NO